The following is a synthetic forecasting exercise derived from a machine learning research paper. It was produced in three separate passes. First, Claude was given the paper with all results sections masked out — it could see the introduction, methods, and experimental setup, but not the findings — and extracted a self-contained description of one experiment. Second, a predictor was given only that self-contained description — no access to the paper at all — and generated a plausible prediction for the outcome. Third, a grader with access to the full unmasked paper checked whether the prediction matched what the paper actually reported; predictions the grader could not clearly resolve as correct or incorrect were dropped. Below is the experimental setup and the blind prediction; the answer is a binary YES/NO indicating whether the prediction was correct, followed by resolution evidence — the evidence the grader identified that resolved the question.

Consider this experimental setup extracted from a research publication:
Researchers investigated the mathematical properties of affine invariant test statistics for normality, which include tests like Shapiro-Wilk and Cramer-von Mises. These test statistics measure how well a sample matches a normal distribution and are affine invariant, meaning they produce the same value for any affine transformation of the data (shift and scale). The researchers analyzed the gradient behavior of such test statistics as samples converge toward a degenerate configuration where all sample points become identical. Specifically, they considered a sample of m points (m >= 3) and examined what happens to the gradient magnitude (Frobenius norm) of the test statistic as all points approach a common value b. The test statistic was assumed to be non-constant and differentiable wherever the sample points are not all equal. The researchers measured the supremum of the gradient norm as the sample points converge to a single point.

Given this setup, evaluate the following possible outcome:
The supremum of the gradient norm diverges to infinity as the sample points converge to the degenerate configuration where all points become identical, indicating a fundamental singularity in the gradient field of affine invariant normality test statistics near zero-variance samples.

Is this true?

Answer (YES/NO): YES